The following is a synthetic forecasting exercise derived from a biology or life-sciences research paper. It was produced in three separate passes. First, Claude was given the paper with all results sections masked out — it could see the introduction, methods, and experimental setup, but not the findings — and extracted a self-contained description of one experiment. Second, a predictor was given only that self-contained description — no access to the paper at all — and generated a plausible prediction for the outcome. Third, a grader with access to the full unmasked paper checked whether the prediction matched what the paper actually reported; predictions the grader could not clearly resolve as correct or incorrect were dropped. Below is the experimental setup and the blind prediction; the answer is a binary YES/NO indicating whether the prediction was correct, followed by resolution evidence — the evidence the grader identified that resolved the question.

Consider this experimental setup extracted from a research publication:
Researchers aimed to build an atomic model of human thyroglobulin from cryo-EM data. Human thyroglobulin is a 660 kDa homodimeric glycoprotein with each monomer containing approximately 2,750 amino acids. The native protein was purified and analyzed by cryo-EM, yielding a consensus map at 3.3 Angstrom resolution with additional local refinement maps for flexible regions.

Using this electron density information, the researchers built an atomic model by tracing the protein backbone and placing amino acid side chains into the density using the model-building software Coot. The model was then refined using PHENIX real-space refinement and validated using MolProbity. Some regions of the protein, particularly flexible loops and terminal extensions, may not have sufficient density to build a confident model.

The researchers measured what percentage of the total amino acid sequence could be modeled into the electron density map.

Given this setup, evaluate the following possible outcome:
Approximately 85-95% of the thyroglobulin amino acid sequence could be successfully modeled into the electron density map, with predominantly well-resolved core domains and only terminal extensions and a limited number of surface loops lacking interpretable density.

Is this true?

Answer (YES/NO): YES